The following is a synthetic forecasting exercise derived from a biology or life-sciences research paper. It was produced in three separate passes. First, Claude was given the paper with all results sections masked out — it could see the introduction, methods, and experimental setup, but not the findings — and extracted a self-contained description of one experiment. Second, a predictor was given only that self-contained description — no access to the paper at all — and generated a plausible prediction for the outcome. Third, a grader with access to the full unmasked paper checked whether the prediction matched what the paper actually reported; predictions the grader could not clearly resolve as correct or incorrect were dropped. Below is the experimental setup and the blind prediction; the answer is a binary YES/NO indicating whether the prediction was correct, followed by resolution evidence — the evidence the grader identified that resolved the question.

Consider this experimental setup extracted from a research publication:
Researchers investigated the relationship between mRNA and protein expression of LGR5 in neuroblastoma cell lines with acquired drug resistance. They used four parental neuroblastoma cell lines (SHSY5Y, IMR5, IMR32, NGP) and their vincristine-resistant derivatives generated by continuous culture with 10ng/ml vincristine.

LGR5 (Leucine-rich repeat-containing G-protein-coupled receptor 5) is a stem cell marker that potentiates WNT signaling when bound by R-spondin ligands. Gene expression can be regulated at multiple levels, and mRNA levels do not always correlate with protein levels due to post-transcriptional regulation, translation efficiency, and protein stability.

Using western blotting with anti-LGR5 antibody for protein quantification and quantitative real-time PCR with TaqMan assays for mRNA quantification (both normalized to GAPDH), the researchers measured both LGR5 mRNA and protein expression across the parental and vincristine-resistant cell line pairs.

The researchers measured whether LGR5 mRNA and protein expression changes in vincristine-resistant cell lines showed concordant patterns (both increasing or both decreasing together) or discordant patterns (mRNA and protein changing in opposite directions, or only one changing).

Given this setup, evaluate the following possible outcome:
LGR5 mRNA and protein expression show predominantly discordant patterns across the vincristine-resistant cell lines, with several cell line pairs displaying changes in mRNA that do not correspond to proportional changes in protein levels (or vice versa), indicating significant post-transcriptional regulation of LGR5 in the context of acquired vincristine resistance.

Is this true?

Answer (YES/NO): NO